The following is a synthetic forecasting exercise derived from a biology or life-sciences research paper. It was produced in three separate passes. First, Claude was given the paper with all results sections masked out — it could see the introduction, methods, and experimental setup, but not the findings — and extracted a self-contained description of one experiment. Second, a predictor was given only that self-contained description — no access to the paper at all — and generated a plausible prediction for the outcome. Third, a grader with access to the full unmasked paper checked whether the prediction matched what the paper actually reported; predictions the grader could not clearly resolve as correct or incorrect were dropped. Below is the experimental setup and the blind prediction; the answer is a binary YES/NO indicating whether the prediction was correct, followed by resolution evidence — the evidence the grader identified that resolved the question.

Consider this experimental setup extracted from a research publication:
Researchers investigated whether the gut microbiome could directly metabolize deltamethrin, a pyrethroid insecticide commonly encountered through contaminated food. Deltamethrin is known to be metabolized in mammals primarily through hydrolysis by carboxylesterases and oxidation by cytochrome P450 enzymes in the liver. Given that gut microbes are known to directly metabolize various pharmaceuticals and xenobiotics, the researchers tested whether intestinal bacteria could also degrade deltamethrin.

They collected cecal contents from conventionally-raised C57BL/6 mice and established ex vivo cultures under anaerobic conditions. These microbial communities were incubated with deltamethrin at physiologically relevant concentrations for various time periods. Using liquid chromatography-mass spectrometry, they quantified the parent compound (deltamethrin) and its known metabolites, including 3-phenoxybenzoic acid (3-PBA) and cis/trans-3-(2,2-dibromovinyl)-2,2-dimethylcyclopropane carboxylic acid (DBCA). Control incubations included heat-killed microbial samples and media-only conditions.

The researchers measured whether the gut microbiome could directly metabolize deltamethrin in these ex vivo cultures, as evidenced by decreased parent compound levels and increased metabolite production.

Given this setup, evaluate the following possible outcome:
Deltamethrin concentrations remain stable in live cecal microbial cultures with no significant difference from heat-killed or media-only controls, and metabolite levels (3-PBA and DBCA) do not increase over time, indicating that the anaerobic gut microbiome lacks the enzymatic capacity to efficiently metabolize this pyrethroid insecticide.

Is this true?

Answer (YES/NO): NO